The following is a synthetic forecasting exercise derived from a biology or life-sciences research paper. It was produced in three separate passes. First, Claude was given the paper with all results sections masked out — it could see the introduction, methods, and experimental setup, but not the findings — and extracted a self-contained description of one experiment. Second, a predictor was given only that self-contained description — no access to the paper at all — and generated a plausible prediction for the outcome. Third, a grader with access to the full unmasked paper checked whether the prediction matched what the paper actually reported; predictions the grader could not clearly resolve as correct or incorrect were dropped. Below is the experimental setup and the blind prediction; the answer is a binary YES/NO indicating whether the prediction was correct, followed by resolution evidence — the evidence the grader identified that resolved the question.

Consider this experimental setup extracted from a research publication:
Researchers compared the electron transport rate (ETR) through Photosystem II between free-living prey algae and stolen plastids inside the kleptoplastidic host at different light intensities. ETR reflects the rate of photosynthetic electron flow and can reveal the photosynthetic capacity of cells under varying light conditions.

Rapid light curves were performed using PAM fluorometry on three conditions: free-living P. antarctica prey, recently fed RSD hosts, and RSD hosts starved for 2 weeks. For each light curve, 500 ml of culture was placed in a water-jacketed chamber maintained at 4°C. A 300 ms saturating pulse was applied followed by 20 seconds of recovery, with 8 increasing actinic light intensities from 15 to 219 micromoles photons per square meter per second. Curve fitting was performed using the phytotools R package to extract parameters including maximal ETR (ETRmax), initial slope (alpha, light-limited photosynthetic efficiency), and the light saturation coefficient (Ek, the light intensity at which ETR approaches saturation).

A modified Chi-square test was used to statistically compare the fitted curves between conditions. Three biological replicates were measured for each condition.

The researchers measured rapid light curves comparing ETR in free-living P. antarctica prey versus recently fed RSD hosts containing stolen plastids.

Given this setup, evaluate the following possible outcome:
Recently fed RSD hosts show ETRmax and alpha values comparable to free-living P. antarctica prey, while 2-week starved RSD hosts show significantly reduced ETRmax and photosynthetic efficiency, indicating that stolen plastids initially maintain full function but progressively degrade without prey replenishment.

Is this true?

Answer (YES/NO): NO